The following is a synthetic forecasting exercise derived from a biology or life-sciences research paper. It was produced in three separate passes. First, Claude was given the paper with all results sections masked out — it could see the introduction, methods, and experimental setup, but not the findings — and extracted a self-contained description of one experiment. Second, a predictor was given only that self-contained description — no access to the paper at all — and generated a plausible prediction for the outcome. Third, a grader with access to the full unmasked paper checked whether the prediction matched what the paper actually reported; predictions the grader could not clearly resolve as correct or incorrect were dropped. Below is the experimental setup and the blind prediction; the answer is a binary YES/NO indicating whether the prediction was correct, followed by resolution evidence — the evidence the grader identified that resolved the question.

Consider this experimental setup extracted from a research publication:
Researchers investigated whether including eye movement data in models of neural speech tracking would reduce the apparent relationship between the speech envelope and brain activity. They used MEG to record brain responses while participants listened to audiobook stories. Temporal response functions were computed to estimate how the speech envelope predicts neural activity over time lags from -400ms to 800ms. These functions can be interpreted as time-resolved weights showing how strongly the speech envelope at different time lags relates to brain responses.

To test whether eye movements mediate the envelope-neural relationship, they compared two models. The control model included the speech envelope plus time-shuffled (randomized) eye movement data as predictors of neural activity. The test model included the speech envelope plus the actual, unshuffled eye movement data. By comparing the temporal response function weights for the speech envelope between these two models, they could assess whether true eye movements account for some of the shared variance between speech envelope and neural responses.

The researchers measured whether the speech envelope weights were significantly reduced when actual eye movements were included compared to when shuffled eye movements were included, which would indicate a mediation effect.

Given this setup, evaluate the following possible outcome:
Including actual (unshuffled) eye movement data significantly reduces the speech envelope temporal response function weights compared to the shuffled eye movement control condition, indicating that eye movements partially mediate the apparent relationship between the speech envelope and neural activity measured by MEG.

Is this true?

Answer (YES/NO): YES